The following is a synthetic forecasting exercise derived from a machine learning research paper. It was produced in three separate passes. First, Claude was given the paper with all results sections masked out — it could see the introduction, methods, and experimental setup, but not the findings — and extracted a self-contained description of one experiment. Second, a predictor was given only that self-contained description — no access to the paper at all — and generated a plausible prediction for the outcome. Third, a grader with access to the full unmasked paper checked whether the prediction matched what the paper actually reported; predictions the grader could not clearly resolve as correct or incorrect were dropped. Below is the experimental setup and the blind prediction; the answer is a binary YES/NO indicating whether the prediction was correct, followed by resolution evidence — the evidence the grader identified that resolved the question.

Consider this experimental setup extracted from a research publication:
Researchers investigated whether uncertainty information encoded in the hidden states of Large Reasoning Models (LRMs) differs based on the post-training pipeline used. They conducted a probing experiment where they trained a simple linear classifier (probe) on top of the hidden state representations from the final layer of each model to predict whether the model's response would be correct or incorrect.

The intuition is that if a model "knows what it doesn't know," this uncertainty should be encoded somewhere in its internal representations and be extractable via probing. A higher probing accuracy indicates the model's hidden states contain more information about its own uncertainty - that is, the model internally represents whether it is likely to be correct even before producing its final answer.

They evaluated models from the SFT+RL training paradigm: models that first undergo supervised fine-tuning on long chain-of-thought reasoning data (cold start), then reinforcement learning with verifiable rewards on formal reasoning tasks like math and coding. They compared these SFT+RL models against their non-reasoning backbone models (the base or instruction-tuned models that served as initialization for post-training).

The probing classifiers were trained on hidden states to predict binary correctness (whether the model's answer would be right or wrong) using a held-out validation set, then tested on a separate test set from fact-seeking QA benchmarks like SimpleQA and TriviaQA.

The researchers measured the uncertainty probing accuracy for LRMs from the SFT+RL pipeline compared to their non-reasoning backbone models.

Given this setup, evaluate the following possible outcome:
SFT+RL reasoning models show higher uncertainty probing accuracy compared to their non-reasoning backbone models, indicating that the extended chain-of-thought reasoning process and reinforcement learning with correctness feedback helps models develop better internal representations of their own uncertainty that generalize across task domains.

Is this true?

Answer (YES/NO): YES